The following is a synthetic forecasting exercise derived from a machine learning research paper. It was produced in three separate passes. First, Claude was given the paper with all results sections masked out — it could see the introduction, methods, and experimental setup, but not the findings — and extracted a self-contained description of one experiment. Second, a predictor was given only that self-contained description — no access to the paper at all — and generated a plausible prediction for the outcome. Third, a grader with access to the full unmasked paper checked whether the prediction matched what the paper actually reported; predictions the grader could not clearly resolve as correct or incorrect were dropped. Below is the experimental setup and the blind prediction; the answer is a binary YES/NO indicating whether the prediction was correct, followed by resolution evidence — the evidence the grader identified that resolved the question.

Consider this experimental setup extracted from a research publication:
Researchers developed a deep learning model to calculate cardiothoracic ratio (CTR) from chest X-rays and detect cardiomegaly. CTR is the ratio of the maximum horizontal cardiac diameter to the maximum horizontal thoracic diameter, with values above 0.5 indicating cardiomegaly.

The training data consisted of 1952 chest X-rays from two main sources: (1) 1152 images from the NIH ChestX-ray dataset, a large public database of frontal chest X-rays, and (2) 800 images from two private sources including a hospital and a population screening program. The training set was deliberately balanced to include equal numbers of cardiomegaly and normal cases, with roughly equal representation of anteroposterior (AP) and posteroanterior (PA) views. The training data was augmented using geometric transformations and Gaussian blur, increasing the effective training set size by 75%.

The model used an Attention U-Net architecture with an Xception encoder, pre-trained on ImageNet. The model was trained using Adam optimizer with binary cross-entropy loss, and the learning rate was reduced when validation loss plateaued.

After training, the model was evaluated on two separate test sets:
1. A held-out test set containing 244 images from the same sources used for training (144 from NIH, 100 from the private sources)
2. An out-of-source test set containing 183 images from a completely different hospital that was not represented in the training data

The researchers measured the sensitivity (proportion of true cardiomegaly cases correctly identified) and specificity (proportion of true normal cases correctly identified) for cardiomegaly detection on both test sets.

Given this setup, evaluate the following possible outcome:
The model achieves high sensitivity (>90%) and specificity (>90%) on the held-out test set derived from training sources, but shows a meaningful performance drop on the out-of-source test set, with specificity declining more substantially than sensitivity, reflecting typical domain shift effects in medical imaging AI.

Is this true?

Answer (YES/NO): NO